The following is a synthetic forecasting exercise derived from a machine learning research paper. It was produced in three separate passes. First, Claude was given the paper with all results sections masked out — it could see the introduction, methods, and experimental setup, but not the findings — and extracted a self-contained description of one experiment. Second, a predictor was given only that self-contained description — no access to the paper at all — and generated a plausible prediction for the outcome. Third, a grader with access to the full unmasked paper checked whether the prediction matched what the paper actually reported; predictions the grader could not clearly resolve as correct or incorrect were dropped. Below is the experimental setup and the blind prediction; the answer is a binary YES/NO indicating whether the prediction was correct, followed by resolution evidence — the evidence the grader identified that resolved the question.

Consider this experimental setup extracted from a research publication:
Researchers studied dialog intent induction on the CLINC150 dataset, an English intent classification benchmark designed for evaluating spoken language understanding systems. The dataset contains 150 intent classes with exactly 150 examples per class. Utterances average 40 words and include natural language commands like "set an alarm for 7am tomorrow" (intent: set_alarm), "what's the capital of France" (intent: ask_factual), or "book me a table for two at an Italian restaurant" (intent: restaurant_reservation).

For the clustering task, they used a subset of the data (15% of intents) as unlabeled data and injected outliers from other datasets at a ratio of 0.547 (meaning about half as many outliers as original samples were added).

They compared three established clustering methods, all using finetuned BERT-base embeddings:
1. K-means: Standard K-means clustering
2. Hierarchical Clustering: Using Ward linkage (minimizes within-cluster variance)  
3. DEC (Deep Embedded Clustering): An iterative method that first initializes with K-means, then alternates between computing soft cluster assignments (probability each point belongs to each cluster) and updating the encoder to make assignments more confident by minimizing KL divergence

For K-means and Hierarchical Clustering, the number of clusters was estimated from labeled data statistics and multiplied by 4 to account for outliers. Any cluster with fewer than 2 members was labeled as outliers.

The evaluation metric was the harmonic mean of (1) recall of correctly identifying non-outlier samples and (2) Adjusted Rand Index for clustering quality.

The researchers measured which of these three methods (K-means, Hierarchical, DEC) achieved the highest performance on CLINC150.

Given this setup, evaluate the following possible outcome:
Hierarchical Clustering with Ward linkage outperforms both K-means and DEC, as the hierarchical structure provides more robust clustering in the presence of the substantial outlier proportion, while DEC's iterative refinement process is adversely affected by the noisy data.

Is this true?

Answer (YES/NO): YES